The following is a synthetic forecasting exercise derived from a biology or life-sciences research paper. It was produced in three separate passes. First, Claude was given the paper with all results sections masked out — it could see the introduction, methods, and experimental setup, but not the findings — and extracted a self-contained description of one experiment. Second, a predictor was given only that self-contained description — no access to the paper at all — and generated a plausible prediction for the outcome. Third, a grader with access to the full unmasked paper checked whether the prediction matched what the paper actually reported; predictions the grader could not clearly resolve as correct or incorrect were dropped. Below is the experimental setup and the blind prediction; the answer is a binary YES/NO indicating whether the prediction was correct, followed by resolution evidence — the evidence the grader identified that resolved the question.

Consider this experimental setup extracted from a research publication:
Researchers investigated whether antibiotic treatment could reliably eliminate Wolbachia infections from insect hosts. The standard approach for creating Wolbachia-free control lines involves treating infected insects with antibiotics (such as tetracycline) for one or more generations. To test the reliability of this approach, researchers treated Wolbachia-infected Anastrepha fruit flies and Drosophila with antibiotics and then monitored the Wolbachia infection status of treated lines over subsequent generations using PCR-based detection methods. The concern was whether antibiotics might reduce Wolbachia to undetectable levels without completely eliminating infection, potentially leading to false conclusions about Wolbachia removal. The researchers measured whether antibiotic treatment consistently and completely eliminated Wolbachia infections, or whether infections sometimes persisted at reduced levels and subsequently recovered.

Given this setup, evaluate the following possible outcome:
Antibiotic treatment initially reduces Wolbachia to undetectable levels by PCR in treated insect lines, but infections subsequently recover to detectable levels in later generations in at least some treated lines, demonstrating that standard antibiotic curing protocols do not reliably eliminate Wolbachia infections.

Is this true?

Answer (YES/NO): YES